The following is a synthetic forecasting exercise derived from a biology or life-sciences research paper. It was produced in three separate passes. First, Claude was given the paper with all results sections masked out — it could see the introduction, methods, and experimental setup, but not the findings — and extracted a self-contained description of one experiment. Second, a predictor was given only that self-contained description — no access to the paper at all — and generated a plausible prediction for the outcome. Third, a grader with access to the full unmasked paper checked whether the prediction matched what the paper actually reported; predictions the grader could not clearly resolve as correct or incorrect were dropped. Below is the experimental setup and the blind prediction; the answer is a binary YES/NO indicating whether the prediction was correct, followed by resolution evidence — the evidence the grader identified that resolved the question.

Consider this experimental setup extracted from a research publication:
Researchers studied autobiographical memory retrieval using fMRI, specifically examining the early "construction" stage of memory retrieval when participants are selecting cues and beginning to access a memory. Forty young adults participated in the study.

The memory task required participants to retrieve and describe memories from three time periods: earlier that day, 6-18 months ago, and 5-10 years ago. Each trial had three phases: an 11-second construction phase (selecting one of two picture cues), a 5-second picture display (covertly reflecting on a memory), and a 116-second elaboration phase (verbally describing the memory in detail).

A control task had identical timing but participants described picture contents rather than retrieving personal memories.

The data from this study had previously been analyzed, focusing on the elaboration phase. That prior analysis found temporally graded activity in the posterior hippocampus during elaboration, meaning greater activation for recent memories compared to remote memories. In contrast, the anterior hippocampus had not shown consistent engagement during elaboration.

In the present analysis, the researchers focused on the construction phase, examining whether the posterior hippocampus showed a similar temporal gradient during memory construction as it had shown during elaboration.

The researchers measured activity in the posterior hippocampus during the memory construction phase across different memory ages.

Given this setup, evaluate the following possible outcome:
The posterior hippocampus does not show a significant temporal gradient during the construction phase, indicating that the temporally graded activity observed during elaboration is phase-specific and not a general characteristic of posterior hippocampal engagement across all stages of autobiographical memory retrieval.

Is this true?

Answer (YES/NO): YES